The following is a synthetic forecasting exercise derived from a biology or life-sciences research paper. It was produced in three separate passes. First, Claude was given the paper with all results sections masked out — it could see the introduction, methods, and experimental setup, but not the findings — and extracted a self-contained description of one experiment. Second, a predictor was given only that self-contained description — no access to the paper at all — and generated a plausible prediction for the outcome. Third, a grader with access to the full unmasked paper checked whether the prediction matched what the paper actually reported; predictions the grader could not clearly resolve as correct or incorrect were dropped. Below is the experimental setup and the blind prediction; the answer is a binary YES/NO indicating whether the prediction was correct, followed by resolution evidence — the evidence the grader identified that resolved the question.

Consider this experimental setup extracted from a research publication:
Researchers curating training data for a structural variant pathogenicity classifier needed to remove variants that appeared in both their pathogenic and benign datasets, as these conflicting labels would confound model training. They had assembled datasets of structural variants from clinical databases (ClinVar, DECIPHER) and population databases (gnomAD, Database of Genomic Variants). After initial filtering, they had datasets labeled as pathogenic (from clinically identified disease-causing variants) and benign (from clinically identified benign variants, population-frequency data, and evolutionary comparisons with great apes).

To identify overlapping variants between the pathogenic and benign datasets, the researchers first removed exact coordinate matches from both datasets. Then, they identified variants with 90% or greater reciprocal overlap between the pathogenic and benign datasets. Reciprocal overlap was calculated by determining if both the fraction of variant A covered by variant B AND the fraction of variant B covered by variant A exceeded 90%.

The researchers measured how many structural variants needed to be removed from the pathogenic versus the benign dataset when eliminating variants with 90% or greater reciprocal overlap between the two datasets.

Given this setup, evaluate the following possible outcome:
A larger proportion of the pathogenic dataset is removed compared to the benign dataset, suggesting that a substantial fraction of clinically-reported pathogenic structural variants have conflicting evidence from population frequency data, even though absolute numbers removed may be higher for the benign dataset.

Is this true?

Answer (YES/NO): NO